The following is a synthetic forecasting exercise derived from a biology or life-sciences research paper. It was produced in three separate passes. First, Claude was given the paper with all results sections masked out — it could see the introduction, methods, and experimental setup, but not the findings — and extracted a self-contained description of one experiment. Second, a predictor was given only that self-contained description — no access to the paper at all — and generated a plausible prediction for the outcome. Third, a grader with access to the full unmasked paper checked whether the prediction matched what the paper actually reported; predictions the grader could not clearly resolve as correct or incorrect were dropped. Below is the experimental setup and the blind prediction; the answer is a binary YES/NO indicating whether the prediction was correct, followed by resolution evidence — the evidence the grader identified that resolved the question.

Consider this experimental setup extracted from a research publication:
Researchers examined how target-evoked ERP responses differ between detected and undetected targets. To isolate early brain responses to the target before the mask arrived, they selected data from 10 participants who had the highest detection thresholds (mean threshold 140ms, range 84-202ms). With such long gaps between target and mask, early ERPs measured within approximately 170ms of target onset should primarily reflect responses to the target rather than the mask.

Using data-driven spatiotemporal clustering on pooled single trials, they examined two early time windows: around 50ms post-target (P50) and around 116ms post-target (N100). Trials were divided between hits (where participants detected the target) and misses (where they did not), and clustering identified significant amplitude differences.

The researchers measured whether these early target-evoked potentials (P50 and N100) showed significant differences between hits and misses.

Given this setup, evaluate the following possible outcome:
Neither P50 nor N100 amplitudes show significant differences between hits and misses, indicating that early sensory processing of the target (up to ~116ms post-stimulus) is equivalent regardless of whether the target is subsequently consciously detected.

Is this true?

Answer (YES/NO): NO